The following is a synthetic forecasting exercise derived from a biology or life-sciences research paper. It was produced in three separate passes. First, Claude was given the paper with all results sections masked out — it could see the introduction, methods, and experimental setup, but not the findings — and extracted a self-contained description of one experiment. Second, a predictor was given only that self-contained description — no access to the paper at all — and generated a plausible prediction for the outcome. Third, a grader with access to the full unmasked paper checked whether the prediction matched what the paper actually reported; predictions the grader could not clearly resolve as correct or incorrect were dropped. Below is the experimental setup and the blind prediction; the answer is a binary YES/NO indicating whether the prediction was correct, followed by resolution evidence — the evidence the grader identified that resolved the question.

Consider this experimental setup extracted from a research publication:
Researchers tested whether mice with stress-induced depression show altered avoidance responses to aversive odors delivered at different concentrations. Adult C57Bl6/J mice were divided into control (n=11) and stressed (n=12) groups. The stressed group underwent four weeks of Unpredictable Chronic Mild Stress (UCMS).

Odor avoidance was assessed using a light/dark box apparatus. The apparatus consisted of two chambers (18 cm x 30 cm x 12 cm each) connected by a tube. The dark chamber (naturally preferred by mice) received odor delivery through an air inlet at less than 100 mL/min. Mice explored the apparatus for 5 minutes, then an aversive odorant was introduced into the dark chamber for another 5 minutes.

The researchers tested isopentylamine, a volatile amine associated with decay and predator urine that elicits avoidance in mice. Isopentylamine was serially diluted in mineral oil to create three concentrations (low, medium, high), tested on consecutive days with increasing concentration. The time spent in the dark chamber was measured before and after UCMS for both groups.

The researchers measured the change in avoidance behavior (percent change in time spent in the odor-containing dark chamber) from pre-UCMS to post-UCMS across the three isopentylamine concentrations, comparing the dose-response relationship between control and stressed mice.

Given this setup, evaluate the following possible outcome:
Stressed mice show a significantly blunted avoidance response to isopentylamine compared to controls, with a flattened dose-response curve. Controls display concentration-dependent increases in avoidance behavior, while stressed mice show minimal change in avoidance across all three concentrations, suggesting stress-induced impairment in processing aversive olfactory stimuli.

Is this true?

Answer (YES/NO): NO